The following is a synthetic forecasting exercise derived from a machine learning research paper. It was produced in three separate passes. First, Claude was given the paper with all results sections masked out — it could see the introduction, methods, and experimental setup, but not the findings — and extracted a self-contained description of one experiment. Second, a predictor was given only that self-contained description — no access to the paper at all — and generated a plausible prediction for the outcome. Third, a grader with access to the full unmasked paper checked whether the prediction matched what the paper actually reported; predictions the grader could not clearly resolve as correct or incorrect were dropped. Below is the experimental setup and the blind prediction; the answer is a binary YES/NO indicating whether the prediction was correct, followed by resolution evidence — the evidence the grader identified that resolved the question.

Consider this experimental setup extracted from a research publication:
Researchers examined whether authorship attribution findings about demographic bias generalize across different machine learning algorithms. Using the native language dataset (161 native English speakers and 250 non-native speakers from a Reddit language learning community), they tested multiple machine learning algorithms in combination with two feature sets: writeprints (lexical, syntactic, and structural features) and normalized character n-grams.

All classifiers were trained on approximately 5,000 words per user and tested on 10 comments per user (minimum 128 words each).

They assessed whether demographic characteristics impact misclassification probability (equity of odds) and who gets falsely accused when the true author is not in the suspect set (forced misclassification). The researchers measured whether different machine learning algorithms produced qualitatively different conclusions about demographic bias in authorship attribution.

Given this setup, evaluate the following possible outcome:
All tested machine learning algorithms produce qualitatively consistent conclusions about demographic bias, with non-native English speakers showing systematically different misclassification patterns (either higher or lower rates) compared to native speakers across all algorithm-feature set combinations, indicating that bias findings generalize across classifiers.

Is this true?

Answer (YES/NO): NO